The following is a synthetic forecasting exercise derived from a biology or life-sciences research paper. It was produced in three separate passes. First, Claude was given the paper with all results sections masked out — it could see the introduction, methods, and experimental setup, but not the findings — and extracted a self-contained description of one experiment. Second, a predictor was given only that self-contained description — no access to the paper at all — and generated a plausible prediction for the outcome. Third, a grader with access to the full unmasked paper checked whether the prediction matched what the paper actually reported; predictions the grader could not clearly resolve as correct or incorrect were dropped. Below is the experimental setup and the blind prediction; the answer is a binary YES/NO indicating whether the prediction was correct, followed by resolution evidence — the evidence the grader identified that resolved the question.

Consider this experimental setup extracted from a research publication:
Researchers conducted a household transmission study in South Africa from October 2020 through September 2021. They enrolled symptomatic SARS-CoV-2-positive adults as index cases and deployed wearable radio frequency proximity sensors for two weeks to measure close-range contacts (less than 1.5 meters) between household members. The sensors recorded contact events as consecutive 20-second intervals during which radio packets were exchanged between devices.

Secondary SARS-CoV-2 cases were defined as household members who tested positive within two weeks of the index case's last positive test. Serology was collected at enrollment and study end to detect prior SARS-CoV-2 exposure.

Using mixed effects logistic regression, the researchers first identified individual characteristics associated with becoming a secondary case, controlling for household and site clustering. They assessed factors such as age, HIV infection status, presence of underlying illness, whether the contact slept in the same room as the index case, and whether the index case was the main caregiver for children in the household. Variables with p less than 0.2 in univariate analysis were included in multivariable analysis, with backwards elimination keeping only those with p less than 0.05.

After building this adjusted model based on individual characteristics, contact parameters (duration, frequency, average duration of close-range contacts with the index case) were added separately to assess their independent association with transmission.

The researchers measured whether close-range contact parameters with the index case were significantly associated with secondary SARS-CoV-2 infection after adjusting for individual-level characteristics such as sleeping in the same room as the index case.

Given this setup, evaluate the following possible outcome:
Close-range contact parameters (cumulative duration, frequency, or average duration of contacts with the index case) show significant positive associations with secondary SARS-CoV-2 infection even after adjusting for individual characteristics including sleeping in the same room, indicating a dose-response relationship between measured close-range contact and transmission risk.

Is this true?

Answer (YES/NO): NO